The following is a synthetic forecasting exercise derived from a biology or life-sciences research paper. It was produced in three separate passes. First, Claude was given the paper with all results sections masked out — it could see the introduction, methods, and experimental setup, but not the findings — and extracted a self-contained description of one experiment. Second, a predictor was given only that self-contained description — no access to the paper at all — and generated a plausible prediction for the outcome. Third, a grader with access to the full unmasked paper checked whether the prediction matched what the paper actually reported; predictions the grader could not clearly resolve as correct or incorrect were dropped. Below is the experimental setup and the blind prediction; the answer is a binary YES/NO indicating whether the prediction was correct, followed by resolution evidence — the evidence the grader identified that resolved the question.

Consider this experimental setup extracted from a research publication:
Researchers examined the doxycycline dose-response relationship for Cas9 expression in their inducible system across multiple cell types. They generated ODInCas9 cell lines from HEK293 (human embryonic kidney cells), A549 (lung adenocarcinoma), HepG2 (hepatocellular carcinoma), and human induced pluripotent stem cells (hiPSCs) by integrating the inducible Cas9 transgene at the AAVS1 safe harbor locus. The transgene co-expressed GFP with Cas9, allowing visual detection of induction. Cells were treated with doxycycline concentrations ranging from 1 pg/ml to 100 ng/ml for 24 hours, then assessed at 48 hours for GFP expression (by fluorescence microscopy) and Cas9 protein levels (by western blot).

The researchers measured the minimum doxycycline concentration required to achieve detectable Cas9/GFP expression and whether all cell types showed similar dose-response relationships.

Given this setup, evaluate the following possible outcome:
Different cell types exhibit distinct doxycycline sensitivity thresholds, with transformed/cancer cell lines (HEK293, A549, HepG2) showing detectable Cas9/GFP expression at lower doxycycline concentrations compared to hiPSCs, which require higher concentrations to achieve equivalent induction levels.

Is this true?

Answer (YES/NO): NO